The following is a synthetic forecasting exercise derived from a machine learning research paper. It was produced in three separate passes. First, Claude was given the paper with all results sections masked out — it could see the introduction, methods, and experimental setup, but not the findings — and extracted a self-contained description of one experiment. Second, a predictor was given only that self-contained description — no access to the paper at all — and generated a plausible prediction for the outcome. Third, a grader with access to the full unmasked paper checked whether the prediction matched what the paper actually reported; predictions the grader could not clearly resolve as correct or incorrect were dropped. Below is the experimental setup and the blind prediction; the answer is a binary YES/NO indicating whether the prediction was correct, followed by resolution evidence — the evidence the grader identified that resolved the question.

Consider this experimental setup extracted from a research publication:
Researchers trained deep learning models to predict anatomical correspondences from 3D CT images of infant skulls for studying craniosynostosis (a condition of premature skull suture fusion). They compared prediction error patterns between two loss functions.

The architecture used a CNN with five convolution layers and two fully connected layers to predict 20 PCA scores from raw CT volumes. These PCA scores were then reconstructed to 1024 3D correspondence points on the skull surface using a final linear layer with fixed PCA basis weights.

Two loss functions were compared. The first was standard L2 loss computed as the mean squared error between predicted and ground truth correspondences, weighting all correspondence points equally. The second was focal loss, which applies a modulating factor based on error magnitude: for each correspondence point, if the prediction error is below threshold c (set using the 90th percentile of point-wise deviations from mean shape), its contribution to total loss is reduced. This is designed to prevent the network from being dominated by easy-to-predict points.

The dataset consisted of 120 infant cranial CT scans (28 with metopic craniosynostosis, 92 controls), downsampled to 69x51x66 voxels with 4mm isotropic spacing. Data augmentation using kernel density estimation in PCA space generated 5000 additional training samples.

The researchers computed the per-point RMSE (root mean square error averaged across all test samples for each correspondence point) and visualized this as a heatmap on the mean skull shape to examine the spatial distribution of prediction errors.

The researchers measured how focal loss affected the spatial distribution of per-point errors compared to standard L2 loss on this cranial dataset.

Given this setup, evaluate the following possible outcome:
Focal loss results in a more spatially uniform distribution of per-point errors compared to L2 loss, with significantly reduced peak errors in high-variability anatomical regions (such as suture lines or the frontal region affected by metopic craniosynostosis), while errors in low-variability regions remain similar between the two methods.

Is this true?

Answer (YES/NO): NO